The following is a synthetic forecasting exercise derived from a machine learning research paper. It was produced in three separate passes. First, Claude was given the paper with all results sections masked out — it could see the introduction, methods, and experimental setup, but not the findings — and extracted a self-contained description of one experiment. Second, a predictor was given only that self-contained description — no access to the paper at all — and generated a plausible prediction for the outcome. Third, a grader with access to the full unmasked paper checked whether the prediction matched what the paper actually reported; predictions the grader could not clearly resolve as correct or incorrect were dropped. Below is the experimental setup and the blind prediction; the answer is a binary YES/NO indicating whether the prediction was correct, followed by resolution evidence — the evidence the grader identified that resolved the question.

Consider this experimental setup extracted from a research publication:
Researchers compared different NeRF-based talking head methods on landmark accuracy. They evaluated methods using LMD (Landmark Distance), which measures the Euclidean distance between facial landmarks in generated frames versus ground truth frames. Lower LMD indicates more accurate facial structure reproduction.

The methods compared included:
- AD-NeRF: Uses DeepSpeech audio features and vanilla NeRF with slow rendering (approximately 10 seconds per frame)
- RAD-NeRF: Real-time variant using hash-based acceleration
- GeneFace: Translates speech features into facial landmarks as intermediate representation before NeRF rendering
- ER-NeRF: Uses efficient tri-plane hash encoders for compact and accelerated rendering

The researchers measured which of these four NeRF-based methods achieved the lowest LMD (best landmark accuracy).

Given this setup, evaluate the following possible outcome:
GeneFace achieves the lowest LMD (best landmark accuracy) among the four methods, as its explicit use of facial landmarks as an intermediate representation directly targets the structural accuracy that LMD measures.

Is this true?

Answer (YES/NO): NO